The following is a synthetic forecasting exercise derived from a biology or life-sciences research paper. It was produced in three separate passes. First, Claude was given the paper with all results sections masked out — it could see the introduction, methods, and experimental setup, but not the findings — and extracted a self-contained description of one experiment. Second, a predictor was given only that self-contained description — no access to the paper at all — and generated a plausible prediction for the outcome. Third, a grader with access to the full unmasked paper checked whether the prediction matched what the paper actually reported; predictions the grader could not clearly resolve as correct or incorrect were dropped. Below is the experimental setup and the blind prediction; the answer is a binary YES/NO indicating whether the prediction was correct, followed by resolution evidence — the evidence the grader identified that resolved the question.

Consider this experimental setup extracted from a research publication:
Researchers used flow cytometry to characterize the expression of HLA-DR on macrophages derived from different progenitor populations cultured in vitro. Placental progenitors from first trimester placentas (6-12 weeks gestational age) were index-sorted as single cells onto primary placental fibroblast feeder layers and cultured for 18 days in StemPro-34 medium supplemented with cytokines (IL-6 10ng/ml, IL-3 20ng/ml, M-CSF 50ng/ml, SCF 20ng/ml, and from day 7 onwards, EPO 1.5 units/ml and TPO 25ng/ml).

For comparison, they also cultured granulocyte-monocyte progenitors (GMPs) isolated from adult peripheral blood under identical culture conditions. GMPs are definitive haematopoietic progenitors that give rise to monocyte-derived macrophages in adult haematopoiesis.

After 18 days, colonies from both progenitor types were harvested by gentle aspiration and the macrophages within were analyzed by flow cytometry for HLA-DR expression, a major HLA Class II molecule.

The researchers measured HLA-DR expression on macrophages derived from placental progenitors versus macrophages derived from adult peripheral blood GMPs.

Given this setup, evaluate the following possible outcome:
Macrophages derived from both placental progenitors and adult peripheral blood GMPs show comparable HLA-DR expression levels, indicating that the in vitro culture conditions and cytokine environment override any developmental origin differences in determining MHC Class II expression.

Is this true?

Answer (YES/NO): NO